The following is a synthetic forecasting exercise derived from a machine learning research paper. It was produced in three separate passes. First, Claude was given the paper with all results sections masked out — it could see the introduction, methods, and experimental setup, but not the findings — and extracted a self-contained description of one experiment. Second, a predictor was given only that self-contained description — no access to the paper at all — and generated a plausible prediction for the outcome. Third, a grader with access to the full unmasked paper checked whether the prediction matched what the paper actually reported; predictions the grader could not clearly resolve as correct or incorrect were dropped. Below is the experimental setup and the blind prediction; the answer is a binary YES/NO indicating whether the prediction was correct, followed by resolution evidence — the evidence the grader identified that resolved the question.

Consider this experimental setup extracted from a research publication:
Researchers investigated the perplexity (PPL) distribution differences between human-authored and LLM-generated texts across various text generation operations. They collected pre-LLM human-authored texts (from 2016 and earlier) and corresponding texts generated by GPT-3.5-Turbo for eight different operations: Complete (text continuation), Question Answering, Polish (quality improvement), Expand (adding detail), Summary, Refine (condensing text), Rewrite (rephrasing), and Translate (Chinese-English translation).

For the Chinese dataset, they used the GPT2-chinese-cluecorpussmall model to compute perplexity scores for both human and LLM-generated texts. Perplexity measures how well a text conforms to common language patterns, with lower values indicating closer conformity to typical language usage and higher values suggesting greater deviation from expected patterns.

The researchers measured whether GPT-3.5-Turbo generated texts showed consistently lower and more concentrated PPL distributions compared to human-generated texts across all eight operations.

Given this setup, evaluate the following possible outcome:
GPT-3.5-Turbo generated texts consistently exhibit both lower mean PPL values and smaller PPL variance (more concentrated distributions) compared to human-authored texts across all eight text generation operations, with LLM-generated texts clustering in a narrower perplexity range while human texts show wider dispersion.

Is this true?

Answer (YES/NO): NO